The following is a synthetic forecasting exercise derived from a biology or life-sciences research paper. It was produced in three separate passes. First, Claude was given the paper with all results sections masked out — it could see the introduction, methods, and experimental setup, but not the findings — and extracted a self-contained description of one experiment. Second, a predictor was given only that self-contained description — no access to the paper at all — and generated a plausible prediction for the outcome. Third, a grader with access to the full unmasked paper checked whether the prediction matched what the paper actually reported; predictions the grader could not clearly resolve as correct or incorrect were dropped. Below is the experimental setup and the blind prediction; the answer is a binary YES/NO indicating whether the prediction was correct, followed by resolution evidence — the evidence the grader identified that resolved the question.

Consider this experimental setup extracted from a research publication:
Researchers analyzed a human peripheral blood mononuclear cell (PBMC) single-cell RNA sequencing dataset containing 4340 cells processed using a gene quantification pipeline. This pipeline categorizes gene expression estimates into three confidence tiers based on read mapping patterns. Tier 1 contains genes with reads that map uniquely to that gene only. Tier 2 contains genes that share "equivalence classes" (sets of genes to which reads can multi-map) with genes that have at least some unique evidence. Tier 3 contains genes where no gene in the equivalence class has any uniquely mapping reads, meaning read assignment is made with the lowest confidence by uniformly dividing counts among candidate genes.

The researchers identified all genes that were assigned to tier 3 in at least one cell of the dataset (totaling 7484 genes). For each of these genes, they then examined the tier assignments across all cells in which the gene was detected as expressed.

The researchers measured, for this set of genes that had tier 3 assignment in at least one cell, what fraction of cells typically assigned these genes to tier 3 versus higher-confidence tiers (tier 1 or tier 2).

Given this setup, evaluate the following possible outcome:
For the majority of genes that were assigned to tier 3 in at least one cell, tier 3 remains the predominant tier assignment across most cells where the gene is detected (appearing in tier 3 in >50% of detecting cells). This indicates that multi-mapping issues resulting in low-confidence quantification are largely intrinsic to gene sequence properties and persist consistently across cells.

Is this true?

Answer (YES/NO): NO